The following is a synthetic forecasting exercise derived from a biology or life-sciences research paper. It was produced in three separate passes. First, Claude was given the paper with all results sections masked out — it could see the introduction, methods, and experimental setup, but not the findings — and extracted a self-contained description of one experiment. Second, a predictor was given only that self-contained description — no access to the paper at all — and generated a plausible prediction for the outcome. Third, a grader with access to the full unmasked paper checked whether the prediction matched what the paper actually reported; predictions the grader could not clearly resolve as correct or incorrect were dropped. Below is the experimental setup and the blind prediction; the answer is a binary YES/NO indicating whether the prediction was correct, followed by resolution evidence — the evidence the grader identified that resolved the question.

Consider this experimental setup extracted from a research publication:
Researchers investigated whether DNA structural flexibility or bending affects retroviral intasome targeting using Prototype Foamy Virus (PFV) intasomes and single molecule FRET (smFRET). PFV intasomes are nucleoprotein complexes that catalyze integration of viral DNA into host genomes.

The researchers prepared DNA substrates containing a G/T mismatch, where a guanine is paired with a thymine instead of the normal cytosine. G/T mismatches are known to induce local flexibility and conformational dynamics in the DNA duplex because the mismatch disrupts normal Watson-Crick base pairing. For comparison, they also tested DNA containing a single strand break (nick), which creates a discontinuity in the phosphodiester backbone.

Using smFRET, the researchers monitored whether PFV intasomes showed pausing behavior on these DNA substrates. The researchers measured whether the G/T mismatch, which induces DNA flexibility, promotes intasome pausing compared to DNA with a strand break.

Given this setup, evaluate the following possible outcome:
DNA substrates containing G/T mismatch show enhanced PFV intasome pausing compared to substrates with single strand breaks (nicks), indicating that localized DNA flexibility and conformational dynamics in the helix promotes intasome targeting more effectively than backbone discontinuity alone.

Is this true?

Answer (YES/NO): NO